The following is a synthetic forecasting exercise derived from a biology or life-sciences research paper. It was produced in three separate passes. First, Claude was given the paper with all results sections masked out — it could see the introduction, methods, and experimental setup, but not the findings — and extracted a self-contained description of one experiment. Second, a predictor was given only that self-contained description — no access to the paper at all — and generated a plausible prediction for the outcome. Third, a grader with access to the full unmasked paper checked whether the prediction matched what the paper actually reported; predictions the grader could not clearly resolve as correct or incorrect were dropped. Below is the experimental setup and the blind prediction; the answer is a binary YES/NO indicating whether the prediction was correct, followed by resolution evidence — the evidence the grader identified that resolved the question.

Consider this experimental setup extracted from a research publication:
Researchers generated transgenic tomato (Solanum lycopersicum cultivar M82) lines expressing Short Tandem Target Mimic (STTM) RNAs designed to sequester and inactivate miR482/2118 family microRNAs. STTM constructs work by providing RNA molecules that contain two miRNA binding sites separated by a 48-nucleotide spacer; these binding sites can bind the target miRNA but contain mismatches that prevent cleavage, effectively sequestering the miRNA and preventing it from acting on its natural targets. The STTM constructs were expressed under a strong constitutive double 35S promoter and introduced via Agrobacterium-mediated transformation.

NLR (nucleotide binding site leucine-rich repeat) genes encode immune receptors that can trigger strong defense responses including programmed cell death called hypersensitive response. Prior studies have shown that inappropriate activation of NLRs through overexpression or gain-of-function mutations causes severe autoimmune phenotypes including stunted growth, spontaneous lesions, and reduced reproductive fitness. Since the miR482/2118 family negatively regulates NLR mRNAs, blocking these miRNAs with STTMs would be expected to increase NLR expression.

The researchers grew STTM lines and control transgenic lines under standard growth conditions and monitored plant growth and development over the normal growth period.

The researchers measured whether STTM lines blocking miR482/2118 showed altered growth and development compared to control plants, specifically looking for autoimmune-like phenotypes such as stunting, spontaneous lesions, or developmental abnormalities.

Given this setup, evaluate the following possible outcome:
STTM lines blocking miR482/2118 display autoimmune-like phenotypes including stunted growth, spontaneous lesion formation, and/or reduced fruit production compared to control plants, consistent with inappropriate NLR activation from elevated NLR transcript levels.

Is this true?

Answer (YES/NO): NO